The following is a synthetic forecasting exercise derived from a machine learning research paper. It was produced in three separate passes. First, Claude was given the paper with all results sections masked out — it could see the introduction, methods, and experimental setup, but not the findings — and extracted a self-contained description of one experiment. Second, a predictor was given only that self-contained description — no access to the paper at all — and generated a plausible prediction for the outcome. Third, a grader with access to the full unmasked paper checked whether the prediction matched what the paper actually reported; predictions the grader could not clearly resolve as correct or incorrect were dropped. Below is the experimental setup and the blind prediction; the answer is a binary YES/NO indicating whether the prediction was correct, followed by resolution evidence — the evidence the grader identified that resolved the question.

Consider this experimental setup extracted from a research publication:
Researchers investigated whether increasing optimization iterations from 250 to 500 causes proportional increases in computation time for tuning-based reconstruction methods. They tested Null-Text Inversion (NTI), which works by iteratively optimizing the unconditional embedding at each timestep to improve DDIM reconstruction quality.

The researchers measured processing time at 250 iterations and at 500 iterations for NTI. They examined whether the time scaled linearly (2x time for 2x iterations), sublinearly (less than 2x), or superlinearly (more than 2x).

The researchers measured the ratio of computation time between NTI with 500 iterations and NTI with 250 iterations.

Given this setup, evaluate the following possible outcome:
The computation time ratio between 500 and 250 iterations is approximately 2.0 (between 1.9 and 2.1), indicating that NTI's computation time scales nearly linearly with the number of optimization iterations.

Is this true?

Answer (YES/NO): NO